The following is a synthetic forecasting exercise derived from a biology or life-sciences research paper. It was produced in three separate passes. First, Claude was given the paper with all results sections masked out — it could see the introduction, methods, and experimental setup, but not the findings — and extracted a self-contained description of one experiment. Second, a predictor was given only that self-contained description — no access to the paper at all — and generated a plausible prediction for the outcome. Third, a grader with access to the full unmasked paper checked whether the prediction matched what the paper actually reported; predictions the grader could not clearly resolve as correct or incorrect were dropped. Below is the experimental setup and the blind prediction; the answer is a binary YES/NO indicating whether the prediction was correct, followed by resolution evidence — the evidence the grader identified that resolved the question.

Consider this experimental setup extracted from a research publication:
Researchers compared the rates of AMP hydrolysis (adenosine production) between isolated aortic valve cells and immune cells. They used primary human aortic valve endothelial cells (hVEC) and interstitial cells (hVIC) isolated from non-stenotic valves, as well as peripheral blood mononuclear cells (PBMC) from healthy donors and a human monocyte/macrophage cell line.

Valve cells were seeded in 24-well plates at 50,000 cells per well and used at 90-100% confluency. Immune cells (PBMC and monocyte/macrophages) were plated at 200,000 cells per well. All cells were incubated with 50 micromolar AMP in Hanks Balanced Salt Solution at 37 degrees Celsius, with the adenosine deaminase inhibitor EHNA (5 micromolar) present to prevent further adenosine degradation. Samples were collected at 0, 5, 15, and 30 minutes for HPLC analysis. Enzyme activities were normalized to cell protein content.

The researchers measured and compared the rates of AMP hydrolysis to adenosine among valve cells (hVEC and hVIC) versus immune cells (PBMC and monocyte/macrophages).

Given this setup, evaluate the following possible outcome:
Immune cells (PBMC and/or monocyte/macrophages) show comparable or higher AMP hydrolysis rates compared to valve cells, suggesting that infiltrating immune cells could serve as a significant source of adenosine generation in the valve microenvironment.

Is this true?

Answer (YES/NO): NO